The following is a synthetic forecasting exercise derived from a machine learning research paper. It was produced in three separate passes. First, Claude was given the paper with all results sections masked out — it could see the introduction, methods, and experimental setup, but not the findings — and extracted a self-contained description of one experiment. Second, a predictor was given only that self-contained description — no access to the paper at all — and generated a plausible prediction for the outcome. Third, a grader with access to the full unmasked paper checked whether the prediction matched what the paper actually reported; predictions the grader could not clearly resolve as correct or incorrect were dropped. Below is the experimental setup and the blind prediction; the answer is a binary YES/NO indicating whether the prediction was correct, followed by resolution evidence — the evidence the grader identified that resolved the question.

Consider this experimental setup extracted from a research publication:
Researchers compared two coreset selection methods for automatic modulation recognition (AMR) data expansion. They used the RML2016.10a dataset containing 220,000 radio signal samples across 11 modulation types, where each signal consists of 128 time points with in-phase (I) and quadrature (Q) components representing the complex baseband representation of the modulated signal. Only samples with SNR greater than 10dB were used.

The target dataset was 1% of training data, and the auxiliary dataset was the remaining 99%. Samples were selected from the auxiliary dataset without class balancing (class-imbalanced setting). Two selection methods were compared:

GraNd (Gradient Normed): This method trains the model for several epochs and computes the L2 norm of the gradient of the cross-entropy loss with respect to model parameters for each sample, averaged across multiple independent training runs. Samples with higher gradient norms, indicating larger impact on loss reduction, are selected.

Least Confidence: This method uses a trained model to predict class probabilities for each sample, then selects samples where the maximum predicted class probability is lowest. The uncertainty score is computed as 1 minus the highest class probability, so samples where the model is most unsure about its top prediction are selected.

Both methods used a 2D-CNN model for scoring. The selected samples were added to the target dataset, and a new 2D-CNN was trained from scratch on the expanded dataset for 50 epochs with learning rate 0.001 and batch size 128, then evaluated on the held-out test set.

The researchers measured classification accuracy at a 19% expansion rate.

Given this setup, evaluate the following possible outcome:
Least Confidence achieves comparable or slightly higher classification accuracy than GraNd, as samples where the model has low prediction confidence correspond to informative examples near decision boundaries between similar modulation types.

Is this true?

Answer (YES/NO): YES